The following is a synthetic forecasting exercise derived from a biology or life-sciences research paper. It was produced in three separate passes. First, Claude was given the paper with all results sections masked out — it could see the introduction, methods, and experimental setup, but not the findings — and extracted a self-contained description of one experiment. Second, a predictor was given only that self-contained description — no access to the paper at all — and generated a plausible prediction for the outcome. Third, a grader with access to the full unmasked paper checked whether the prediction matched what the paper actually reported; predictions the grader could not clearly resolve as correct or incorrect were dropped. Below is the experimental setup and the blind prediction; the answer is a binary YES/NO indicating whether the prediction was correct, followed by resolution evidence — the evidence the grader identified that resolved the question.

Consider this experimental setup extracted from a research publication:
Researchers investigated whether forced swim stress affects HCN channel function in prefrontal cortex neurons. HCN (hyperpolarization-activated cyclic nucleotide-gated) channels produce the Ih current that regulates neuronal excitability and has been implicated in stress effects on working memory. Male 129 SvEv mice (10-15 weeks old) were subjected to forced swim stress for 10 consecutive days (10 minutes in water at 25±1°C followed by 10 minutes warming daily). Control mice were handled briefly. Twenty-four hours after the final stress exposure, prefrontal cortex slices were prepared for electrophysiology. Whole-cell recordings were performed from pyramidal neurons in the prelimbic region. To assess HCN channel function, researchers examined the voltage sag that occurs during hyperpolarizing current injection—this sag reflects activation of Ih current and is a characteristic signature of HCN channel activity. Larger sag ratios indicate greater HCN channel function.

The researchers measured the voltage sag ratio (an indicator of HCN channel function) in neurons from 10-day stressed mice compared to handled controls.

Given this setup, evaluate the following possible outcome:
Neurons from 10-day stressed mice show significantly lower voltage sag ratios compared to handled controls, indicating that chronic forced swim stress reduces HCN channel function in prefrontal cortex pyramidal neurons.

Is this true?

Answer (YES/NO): NO